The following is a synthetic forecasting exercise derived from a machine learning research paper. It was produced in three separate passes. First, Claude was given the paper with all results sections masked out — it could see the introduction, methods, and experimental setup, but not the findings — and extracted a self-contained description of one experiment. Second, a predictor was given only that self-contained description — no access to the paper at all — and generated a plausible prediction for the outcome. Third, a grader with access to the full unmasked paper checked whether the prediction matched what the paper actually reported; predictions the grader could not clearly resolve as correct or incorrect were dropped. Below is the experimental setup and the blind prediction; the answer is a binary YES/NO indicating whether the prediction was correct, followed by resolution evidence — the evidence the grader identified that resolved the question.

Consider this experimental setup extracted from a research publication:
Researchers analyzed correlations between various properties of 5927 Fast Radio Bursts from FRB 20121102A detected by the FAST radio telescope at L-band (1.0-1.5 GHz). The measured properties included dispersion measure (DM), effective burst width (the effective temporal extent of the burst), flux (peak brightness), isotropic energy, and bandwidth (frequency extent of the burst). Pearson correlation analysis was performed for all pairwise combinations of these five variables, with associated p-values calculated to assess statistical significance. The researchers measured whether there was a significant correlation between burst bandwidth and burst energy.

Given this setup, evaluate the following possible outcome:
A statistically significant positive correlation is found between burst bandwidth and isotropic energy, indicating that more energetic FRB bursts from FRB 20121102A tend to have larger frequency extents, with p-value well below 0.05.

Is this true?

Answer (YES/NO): YES